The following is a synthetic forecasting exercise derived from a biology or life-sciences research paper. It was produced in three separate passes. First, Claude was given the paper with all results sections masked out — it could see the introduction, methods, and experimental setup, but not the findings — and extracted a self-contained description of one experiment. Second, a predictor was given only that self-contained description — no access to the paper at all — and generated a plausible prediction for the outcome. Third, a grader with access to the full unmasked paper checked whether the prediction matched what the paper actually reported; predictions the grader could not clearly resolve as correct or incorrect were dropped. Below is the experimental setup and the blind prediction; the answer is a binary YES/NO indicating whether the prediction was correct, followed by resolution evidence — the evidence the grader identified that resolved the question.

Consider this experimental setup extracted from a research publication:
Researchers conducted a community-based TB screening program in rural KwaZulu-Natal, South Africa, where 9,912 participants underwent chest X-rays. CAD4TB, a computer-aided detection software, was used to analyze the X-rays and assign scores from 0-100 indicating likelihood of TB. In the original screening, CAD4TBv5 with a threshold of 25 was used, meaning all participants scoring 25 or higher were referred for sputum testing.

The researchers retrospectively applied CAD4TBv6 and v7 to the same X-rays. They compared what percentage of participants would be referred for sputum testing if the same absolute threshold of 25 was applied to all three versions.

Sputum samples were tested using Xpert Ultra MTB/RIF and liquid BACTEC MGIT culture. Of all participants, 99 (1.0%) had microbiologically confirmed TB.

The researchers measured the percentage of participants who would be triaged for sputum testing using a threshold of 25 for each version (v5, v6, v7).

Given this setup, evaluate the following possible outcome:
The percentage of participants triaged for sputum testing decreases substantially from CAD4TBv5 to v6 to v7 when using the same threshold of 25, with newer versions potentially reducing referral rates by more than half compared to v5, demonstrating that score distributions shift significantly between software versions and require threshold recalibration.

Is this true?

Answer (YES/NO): NO